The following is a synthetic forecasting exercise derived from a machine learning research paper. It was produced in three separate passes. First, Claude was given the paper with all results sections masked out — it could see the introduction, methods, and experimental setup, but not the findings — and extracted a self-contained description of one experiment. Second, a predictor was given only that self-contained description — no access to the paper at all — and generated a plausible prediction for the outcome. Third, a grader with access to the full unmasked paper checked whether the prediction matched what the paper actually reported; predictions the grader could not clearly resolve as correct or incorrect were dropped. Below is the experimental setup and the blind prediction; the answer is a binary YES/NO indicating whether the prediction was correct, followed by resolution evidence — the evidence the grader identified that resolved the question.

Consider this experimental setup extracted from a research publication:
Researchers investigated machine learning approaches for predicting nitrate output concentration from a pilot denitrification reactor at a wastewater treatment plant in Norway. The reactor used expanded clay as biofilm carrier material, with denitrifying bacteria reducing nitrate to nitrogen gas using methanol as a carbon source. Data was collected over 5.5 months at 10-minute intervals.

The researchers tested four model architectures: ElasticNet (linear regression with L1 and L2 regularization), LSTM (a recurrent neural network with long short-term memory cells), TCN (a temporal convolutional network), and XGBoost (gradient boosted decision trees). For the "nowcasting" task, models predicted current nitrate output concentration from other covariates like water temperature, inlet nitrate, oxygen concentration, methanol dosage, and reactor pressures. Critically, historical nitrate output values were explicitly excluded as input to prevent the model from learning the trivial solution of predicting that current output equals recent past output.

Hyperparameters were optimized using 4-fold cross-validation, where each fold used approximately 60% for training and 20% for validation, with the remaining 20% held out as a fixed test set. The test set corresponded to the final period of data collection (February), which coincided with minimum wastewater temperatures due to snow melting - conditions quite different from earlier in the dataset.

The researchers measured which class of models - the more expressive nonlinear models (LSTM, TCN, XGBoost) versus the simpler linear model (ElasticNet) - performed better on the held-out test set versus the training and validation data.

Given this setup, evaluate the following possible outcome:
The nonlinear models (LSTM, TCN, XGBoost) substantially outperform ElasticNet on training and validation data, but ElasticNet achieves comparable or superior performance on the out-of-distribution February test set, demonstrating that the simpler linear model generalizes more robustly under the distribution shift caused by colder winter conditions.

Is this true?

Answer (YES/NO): NO